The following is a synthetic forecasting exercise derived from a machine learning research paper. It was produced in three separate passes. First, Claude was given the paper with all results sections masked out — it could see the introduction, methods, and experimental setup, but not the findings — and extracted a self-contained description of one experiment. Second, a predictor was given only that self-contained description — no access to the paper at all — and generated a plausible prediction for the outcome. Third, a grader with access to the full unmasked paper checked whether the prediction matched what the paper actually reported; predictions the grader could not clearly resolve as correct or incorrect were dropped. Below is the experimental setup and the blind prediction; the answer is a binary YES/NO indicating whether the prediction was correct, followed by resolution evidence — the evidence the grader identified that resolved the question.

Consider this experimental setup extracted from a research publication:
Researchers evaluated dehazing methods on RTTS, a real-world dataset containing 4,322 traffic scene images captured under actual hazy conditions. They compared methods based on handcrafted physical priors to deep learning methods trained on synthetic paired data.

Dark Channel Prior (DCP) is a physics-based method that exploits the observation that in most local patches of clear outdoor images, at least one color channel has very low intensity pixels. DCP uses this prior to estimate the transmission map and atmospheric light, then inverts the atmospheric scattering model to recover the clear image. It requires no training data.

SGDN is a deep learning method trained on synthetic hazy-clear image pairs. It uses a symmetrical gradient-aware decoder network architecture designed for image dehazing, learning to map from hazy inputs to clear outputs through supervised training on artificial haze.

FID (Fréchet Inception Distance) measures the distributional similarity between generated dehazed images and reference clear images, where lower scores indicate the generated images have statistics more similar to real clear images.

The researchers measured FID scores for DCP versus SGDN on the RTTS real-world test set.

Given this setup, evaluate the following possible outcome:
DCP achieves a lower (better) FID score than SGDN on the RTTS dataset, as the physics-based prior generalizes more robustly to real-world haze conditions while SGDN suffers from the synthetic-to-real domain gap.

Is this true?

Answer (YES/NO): YES